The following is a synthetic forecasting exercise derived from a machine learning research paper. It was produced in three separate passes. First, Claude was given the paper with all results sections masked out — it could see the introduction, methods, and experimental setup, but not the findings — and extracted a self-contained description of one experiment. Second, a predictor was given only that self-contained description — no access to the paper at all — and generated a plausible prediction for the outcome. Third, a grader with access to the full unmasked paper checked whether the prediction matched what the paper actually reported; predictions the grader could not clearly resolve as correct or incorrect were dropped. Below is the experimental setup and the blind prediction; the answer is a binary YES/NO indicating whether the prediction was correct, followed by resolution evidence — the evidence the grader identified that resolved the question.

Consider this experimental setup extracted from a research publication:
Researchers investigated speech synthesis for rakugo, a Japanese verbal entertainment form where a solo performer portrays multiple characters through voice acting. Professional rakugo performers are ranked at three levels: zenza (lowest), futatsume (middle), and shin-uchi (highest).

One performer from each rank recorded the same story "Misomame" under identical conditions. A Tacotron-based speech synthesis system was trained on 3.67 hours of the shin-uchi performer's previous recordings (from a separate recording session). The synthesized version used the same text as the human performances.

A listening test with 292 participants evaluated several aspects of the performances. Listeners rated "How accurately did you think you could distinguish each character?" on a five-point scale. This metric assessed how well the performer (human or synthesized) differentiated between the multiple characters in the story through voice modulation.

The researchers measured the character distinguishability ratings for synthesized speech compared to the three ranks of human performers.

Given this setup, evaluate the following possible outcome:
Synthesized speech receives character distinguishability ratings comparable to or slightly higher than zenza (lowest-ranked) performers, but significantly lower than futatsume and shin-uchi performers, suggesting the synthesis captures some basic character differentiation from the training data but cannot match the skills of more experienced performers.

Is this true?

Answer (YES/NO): NO